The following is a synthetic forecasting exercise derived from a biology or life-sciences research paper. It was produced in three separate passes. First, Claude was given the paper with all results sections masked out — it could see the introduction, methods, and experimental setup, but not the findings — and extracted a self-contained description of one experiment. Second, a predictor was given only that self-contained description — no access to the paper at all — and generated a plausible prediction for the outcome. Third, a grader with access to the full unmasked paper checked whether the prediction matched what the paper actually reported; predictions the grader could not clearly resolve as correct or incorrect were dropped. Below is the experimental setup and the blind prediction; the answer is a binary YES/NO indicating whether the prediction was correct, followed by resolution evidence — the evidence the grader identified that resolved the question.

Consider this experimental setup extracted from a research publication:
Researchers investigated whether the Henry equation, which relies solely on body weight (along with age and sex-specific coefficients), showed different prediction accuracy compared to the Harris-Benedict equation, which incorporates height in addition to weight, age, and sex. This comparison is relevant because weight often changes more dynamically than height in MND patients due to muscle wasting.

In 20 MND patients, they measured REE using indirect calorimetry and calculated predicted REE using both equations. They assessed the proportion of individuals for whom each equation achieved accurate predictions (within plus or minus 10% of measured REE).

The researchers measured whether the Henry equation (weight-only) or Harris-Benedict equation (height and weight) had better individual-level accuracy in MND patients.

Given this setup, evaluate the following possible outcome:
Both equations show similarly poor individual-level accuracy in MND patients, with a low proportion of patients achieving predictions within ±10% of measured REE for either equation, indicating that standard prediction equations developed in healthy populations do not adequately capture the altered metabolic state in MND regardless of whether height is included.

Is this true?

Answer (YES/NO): YES